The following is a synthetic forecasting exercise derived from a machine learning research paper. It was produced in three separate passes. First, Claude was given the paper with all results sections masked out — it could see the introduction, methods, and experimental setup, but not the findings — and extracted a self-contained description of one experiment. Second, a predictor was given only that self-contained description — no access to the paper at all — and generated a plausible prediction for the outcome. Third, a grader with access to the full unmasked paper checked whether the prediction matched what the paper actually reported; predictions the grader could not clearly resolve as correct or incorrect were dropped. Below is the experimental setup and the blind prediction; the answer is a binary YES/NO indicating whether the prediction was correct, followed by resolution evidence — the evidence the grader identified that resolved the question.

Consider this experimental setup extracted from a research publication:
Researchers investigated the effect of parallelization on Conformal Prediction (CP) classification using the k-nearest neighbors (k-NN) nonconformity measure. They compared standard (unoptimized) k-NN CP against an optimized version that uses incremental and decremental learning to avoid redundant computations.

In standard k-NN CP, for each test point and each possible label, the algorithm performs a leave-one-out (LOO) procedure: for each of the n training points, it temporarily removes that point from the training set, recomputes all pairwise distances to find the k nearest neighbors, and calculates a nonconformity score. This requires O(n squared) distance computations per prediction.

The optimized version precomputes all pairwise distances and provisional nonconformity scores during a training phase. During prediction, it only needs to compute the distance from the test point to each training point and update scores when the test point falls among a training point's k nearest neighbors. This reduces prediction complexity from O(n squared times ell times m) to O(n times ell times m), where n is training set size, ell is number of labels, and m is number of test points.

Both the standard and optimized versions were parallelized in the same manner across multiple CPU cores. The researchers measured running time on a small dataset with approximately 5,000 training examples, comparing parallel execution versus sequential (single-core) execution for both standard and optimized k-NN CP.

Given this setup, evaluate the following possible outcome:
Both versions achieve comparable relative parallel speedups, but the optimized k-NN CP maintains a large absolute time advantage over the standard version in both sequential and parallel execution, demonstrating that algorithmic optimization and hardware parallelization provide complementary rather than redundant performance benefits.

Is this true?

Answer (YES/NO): NO